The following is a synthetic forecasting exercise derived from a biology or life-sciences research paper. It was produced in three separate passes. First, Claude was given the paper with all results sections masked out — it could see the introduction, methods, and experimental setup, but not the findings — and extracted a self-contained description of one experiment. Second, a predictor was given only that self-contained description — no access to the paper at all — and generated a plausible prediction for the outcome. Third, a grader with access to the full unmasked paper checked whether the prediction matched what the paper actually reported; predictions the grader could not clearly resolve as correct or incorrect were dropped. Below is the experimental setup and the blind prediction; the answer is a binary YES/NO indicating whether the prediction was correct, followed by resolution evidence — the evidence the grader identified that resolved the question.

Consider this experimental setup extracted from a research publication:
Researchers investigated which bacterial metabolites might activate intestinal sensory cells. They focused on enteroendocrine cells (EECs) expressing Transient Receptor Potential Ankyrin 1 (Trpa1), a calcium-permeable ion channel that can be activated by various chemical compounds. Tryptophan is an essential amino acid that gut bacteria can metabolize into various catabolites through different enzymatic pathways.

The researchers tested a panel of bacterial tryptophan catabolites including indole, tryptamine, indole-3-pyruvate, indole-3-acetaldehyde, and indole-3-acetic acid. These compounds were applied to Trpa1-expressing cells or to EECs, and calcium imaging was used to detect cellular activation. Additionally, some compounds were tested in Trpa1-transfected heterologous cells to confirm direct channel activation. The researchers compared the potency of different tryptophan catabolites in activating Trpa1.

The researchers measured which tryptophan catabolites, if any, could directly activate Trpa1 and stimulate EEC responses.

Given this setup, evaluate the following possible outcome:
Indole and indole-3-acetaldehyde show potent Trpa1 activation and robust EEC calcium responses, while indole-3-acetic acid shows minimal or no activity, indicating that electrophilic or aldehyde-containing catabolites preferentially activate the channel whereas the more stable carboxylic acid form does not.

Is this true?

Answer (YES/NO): NO